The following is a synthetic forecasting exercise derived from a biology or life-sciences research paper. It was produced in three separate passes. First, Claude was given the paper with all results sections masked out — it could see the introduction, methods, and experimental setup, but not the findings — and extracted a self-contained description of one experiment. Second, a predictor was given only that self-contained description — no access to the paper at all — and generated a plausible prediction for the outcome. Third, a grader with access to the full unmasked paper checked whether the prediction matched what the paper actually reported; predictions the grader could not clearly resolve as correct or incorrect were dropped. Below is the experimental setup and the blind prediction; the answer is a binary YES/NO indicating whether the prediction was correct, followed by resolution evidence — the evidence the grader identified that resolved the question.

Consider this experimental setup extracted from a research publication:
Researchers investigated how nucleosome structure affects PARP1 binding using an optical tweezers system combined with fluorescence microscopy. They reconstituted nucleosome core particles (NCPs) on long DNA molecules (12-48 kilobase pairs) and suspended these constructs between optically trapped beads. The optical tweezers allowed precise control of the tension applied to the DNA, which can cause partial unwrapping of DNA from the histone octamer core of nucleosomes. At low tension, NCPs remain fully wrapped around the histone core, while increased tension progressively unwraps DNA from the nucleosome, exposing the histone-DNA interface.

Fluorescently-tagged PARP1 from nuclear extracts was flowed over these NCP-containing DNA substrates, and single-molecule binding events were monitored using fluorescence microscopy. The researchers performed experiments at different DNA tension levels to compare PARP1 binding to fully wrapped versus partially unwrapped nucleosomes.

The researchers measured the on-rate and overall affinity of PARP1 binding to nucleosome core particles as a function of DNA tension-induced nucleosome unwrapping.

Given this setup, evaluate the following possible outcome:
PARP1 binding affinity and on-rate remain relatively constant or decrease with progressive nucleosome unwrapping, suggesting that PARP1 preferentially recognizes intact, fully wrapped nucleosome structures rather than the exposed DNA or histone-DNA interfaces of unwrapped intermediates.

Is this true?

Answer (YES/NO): NO